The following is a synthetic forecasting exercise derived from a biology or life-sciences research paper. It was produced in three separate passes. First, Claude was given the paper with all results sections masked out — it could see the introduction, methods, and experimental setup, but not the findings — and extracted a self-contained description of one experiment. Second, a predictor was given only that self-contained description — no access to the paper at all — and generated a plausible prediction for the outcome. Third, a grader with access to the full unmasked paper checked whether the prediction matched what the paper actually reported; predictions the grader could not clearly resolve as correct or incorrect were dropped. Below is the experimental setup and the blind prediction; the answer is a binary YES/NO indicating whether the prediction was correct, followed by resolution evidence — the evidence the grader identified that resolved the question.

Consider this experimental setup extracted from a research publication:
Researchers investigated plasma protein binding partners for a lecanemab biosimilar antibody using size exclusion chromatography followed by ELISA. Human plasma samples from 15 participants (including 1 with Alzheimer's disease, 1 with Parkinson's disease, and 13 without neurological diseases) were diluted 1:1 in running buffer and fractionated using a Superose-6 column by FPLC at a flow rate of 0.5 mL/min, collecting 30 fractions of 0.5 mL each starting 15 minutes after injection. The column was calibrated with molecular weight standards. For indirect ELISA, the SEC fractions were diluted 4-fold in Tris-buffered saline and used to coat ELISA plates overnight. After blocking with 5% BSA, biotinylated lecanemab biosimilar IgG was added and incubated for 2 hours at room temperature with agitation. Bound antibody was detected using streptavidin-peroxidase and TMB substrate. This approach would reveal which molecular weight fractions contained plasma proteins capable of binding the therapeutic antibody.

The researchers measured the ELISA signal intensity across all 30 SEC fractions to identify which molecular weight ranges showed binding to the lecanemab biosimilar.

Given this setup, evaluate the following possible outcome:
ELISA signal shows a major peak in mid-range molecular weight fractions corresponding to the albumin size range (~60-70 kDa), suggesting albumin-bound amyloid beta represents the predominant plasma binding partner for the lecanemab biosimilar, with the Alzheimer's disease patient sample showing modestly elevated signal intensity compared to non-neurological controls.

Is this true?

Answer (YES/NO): NO